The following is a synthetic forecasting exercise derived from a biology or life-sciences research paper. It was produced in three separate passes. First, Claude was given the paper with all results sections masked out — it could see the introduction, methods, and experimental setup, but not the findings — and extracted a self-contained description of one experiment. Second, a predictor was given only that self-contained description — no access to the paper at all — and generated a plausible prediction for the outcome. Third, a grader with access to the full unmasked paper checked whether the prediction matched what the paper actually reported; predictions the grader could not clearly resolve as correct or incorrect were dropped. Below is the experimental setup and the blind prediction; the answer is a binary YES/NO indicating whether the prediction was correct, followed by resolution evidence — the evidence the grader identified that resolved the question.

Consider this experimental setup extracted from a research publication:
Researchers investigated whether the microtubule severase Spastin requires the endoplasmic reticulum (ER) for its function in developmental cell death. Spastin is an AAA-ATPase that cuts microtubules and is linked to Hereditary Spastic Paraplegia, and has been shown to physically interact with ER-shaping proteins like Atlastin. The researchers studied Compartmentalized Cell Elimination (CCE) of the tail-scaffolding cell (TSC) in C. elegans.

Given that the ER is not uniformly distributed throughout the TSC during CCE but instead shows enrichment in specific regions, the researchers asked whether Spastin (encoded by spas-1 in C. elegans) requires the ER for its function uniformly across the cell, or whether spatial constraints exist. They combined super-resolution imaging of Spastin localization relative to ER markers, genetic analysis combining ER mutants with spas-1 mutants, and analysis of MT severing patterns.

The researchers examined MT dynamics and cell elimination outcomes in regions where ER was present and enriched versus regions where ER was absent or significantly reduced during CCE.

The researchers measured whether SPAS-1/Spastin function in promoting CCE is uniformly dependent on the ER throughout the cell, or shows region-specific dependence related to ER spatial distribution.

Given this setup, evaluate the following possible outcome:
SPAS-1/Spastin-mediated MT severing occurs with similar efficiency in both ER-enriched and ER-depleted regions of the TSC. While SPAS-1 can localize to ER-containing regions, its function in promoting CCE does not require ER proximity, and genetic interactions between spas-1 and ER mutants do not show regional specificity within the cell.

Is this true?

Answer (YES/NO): NO